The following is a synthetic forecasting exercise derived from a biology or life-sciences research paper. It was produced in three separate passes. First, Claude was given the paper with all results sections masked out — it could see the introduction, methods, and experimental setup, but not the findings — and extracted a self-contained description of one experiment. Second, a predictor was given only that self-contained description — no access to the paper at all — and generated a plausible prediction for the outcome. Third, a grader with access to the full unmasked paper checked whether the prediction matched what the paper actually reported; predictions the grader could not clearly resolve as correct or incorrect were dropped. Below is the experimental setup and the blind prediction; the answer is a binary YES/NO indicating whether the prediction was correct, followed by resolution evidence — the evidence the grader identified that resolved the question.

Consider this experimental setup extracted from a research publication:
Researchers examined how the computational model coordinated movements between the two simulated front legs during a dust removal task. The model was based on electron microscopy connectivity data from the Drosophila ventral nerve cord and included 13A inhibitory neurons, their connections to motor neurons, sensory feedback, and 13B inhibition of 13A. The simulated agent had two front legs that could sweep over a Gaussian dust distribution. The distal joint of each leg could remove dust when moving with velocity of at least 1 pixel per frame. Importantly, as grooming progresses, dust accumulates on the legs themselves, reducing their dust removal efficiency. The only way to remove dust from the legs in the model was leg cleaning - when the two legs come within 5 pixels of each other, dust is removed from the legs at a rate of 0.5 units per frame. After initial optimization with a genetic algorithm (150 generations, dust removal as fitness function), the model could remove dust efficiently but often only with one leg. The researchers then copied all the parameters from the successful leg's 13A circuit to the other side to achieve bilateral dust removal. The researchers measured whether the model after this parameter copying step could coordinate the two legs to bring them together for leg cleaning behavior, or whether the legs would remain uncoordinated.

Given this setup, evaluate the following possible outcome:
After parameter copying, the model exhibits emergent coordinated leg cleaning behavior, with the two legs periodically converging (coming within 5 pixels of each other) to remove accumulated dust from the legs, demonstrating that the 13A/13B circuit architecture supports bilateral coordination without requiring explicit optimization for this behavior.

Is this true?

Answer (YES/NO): NO